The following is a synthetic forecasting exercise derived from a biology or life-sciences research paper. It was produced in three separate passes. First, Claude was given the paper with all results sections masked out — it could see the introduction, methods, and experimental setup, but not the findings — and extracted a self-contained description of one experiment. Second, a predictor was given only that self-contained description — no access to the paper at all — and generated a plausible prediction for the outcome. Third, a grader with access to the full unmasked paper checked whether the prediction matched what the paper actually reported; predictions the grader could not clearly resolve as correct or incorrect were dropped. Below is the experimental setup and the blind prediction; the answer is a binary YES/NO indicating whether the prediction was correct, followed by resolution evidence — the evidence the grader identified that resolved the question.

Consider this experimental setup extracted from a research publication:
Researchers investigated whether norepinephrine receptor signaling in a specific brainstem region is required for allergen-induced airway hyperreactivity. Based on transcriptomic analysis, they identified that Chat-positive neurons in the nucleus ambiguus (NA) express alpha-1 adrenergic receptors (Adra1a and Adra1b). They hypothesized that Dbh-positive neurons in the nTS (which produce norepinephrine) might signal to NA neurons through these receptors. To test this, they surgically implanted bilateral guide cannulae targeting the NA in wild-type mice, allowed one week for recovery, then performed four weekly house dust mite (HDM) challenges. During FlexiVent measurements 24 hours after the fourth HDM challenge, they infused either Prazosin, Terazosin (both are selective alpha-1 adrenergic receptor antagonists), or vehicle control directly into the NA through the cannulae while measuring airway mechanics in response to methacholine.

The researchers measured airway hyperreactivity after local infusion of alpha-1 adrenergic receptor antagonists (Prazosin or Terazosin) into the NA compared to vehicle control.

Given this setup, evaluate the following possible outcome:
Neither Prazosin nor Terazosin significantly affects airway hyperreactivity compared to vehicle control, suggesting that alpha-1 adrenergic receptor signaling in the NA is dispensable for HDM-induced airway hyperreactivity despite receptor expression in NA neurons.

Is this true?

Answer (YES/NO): NO